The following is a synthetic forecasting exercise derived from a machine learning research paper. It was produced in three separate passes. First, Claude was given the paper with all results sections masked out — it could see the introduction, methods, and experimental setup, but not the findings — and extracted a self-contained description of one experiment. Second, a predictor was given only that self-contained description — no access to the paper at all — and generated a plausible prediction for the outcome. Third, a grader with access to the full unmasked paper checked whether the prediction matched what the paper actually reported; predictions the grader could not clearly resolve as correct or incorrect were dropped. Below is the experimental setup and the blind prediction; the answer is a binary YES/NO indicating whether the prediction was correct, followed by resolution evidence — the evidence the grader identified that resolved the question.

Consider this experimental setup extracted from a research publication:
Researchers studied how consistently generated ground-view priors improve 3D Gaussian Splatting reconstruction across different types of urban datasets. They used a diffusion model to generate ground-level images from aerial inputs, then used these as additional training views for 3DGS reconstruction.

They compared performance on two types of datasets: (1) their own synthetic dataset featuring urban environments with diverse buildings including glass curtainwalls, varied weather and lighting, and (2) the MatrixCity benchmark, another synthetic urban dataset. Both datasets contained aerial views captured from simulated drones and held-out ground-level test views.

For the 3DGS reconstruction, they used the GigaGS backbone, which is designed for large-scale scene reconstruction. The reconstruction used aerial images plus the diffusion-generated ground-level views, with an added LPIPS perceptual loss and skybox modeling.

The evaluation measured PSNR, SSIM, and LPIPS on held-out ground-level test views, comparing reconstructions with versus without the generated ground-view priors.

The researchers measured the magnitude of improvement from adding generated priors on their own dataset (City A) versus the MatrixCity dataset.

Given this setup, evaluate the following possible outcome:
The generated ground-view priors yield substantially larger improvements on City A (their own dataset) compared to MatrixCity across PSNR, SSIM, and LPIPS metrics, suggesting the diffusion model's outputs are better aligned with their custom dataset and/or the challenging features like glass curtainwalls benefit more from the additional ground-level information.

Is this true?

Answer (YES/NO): NO